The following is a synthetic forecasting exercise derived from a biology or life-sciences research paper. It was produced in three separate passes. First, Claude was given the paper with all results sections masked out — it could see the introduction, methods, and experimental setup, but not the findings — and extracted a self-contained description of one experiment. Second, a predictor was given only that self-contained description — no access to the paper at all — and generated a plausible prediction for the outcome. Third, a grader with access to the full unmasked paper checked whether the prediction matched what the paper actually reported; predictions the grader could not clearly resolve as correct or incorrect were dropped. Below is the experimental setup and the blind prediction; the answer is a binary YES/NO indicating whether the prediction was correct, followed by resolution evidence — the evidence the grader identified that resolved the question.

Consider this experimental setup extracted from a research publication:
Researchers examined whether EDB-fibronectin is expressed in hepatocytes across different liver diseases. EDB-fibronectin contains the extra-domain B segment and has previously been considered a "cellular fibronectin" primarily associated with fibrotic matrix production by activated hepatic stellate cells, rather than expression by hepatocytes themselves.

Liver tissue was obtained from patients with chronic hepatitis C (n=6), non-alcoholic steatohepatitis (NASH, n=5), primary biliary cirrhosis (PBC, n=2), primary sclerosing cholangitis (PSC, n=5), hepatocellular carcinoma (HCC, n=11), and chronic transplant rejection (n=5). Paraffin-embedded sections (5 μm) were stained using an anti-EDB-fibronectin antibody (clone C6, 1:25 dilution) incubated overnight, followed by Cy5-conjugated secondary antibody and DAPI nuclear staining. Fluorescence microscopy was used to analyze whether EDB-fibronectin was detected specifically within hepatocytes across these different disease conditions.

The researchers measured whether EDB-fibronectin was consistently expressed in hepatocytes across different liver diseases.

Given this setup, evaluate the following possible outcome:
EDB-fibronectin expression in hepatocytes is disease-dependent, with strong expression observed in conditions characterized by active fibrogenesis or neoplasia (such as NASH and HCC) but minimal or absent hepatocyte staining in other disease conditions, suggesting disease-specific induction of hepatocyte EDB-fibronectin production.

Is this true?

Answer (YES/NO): NO